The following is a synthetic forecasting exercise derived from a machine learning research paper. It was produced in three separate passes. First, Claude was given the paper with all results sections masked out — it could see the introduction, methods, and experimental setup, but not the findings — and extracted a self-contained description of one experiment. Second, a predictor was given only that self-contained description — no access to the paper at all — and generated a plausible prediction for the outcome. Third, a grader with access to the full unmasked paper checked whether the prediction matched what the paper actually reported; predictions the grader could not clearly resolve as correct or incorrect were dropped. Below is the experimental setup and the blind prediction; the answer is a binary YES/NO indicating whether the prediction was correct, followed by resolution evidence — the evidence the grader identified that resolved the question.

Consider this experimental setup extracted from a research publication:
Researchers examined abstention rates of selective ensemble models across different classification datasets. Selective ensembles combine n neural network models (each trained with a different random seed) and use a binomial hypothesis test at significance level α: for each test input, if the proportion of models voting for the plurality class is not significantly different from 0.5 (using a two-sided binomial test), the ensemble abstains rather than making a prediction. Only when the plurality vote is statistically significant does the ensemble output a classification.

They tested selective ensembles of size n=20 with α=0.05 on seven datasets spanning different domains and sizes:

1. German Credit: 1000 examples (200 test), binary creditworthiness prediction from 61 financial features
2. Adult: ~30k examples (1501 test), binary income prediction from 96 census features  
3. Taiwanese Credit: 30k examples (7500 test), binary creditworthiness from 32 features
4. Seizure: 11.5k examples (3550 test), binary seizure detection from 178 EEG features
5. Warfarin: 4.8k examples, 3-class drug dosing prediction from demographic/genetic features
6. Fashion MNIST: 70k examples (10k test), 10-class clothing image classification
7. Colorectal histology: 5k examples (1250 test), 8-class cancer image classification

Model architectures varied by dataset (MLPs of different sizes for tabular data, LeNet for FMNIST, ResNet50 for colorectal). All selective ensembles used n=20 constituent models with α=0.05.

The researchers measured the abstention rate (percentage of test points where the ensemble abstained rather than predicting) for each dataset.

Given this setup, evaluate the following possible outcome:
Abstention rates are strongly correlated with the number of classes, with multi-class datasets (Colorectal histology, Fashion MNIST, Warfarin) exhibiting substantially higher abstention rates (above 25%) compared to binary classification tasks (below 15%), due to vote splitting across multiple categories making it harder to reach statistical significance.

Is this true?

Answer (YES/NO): NO